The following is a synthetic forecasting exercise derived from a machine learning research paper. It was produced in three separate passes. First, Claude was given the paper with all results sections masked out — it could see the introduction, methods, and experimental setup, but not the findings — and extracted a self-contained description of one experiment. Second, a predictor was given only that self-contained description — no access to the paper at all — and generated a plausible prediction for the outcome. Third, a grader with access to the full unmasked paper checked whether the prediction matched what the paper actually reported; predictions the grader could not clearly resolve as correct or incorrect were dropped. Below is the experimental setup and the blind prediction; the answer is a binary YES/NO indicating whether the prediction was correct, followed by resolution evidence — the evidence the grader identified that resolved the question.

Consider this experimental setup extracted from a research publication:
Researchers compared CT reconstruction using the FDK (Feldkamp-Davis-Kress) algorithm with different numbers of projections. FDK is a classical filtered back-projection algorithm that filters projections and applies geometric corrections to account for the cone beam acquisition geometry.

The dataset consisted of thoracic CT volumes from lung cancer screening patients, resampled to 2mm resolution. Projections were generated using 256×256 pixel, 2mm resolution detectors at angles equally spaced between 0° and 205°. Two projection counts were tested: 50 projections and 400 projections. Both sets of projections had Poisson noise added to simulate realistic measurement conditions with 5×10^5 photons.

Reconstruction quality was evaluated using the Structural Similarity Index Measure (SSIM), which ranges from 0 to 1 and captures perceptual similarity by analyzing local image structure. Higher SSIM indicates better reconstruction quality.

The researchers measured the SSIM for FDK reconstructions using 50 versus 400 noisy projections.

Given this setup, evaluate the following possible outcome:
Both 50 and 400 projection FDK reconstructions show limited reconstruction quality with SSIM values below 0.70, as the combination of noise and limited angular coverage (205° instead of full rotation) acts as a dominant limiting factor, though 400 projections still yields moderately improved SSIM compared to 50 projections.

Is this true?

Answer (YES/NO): YES